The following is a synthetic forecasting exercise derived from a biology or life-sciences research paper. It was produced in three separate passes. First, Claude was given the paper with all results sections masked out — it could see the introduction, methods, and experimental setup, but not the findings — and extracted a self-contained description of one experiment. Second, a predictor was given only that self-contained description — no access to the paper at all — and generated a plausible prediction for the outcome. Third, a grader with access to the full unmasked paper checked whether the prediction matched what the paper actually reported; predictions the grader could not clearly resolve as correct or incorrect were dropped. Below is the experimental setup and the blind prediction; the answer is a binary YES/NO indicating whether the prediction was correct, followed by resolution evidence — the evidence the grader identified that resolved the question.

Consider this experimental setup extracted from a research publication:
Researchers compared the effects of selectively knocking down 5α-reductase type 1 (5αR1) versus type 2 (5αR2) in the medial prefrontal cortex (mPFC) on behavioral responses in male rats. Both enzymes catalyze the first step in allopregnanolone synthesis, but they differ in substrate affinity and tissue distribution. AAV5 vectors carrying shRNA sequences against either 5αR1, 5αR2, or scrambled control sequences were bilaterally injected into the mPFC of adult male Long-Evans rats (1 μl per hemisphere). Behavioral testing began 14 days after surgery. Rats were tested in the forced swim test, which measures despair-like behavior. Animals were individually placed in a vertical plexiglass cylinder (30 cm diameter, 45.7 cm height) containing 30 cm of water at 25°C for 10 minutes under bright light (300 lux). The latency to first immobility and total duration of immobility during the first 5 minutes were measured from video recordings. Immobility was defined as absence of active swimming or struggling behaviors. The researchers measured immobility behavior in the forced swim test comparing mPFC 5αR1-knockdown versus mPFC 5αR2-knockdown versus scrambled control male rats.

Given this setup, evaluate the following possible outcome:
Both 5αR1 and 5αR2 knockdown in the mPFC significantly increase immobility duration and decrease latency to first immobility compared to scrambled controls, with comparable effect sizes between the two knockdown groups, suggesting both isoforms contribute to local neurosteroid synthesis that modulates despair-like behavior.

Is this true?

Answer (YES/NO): NO